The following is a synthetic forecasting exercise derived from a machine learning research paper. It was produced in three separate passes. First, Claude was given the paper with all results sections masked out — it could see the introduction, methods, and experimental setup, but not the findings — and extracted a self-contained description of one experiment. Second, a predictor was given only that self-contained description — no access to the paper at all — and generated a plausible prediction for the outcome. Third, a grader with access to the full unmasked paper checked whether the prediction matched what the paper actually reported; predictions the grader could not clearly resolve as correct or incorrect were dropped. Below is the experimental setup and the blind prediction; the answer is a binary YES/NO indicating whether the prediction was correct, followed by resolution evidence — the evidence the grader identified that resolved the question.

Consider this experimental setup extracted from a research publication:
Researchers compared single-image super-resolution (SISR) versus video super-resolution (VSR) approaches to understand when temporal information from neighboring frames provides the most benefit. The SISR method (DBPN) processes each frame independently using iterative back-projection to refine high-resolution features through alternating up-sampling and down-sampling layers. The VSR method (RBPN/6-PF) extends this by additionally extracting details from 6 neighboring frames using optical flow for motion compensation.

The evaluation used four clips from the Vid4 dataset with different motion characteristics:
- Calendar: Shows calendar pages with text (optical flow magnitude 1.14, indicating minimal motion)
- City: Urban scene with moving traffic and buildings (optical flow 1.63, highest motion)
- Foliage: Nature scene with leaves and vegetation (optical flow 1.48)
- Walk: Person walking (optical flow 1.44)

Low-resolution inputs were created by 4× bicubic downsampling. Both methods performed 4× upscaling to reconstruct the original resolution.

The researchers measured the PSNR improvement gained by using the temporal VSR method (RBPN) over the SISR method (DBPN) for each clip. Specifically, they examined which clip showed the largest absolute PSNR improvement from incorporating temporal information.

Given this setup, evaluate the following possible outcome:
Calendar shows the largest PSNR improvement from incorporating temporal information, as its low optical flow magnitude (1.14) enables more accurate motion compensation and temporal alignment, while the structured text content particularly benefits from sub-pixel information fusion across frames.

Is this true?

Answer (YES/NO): NO